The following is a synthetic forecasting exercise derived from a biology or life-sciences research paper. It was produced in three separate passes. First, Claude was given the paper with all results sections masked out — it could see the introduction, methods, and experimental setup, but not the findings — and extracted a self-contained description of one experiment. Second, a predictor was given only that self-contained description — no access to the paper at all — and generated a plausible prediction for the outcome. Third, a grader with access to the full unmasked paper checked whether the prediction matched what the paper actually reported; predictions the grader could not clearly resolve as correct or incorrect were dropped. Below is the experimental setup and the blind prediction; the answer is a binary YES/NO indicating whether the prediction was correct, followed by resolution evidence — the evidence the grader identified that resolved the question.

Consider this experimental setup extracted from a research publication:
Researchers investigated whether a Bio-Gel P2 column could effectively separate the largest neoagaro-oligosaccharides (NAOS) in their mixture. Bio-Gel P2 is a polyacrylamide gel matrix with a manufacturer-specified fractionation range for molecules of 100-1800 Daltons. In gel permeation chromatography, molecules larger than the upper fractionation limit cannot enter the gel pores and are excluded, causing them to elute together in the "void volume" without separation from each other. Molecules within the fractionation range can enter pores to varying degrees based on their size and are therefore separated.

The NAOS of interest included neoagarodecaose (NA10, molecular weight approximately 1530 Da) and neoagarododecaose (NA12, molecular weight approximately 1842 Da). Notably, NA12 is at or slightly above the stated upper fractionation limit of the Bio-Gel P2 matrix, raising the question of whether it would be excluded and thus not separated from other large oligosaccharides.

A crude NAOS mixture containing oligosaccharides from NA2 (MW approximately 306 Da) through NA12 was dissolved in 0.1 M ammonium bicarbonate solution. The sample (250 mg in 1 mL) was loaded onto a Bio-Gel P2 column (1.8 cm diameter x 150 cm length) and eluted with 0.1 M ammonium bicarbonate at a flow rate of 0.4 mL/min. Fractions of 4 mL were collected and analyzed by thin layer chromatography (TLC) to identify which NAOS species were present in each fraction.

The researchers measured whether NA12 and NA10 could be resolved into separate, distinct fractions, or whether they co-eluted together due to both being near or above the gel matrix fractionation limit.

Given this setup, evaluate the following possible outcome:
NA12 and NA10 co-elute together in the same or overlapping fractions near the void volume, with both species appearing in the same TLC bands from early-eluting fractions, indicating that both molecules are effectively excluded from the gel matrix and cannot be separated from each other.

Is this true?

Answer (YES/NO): NO